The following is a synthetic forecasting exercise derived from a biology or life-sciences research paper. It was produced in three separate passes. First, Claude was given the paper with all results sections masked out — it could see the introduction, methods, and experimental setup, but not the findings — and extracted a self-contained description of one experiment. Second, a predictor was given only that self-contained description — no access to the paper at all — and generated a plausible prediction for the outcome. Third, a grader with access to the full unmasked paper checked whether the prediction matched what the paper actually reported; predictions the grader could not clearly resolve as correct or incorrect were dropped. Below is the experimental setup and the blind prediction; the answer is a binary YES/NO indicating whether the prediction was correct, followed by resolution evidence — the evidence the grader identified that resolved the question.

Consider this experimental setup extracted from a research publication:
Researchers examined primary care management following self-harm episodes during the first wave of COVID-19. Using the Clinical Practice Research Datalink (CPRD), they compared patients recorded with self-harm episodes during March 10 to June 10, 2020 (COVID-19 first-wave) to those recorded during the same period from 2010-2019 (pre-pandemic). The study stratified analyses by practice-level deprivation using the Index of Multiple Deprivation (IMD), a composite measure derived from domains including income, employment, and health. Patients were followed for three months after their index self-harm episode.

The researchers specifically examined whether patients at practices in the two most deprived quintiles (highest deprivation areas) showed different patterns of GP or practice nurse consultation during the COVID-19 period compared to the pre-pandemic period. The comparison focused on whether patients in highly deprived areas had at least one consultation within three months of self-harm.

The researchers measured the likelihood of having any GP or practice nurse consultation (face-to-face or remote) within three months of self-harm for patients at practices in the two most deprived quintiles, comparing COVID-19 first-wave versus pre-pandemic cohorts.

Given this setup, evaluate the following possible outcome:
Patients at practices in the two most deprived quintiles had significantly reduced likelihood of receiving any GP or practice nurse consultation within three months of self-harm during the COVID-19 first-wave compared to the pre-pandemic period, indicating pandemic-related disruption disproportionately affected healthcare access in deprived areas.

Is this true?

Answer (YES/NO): NO